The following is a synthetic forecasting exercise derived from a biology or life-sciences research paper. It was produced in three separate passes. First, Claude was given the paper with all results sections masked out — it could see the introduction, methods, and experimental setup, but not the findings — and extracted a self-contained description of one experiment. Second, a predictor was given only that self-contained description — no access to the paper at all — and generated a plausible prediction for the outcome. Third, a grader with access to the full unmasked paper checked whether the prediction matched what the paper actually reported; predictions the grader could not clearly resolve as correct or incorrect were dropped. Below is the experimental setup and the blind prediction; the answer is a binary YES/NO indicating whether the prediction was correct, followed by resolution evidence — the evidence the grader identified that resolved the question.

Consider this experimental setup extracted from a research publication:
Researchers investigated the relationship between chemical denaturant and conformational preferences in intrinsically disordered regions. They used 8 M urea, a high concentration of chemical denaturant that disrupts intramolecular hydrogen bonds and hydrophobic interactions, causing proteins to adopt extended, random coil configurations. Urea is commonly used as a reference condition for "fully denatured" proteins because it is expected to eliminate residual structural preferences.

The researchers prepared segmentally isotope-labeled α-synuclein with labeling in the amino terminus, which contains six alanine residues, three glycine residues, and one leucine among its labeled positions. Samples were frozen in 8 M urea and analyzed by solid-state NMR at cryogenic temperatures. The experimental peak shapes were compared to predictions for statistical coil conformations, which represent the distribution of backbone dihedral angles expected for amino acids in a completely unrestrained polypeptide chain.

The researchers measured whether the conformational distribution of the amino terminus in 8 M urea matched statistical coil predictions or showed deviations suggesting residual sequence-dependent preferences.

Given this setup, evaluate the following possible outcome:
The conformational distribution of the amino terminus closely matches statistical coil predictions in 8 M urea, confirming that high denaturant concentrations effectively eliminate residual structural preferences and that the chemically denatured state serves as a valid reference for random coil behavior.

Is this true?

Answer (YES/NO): NO